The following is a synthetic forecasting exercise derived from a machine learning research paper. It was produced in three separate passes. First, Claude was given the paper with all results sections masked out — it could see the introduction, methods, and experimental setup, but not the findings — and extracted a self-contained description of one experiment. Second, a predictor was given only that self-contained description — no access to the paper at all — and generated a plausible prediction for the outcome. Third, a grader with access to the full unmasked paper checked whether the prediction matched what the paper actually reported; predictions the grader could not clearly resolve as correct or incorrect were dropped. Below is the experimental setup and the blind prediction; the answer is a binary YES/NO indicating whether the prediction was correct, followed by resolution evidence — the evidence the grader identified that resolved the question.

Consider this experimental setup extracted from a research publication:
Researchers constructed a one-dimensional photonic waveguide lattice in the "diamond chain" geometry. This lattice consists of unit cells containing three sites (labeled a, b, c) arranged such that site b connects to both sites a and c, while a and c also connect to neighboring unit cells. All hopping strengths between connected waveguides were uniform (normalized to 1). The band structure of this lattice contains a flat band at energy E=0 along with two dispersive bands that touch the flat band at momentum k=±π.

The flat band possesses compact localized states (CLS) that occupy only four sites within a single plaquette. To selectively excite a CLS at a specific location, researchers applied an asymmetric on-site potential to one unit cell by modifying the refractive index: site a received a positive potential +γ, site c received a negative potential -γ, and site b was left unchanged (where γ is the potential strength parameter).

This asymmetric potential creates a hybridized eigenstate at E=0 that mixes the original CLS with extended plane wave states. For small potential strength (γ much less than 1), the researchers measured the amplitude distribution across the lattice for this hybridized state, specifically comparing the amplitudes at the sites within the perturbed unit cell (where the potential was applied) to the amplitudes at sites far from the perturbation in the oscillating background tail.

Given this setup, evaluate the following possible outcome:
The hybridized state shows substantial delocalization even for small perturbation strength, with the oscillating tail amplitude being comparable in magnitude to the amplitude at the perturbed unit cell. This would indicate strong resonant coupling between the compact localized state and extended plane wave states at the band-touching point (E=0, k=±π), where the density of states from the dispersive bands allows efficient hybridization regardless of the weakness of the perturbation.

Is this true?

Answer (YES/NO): NO